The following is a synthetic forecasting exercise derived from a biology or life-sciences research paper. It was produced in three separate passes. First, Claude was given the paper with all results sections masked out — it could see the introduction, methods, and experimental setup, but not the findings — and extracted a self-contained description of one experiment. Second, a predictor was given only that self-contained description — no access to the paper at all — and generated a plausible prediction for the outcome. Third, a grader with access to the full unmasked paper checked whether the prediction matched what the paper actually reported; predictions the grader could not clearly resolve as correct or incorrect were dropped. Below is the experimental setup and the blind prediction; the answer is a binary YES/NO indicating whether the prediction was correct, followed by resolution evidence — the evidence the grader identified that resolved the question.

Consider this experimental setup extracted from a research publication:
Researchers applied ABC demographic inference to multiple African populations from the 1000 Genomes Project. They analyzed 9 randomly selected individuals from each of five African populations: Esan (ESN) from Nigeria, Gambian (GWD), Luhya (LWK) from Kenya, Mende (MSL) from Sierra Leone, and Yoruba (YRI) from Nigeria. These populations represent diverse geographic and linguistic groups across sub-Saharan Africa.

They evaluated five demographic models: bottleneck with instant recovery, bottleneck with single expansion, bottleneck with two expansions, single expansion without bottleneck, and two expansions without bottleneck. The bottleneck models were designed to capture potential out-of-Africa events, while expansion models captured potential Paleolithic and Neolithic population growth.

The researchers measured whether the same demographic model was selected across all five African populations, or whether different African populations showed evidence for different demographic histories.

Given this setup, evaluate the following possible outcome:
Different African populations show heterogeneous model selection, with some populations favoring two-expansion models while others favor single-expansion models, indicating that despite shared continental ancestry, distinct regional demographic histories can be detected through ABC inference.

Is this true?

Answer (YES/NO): NO